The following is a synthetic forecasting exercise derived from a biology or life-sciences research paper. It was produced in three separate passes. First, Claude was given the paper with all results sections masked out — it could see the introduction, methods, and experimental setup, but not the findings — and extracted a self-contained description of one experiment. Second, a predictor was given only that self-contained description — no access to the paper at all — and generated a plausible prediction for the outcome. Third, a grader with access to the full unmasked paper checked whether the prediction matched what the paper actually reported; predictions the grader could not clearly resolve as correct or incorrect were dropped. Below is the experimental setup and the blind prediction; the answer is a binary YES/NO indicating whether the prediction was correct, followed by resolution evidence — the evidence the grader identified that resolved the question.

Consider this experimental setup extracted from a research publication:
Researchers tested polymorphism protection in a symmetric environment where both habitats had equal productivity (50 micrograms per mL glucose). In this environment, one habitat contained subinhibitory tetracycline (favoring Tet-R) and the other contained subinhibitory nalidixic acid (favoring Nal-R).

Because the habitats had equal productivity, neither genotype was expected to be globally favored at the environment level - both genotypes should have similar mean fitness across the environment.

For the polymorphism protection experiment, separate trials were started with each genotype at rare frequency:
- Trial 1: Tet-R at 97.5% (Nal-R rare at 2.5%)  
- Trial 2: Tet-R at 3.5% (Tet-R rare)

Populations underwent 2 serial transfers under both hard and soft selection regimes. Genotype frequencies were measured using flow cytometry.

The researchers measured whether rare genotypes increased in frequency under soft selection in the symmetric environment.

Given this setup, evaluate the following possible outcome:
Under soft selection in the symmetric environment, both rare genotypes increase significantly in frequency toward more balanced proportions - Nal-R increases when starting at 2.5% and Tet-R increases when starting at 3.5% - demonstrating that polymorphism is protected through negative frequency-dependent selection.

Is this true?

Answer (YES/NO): YES